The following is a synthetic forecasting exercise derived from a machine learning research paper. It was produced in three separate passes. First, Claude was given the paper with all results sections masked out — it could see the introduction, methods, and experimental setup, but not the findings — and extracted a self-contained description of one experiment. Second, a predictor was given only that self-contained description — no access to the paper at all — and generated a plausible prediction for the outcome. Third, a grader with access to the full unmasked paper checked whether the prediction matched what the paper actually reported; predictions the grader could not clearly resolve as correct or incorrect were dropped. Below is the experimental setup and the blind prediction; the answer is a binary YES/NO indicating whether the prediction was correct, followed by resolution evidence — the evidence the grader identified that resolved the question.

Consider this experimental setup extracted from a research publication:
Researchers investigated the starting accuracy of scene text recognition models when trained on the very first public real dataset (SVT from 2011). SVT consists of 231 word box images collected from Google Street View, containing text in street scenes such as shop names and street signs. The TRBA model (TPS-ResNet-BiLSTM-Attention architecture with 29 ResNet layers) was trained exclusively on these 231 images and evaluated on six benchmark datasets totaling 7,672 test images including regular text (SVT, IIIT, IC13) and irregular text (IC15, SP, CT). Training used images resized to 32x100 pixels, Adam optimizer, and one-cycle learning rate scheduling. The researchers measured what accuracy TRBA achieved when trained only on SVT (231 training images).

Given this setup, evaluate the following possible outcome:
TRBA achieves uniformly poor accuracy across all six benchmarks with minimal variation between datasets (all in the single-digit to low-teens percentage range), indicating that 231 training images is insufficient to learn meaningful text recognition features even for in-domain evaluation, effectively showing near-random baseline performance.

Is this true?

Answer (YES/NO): NO